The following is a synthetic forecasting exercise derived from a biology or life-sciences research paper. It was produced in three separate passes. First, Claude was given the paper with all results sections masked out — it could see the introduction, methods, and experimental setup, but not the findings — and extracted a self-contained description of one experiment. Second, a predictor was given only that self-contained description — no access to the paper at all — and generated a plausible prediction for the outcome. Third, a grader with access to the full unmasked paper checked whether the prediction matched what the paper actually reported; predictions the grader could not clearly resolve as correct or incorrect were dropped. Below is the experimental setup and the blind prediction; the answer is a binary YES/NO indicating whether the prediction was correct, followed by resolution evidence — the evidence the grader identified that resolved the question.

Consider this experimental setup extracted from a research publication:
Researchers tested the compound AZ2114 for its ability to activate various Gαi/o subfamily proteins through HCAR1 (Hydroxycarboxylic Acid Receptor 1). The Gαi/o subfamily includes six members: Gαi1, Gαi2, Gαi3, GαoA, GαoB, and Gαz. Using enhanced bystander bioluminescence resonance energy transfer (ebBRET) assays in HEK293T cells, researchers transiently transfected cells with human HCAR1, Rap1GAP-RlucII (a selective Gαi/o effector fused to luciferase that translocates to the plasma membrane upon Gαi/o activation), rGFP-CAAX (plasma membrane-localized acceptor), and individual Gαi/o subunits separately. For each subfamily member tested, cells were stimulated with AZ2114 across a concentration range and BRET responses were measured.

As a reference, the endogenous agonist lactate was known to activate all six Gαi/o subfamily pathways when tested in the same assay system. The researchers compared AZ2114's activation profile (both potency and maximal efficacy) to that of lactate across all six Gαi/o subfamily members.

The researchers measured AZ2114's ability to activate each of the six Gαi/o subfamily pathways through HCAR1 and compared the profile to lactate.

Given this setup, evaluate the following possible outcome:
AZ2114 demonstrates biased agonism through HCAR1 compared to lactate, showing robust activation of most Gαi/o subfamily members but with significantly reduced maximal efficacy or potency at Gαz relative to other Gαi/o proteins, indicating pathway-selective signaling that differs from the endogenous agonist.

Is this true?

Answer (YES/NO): NO